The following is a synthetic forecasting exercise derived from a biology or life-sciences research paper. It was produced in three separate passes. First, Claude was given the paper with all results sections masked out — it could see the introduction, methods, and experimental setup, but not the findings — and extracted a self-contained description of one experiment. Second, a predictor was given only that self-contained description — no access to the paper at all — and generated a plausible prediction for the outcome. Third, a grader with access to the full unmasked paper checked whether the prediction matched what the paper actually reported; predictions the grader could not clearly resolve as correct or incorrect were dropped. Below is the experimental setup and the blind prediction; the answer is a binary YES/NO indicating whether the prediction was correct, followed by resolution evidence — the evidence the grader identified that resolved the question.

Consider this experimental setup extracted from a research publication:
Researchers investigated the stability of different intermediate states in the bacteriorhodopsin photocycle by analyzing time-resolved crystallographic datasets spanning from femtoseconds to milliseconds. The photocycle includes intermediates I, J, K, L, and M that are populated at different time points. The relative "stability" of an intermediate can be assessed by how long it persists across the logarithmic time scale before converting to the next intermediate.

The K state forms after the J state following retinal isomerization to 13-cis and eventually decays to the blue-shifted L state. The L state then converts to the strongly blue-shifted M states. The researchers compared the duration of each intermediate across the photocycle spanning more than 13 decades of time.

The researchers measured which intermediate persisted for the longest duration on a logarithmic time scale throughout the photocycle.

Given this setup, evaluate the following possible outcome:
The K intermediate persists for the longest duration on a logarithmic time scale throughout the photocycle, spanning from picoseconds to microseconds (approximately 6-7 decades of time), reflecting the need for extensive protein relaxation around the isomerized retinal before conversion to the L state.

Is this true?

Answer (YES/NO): YES